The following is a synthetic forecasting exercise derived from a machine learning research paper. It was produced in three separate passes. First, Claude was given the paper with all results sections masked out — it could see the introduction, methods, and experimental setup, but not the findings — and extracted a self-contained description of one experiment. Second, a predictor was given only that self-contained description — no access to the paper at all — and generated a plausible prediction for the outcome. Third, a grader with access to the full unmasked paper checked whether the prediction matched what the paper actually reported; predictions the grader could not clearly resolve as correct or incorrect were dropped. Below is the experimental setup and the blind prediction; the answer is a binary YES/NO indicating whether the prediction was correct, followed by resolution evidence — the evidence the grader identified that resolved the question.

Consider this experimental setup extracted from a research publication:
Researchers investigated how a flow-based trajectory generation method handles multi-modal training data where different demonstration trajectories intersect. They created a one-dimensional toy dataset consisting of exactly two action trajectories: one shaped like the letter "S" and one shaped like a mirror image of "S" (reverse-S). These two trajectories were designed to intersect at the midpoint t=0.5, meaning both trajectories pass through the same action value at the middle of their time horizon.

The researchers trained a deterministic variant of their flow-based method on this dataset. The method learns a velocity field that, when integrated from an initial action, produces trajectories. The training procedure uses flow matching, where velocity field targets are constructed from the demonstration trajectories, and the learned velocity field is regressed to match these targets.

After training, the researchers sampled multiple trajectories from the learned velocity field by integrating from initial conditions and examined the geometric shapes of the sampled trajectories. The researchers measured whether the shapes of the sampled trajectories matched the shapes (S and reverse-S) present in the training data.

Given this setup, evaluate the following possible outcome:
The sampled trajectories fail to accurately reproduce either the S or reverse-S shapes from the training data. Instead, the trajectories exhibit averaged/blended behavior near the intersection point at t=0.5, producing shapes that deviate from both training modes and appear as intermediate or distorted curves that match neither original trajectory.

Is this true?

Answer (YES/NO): NO